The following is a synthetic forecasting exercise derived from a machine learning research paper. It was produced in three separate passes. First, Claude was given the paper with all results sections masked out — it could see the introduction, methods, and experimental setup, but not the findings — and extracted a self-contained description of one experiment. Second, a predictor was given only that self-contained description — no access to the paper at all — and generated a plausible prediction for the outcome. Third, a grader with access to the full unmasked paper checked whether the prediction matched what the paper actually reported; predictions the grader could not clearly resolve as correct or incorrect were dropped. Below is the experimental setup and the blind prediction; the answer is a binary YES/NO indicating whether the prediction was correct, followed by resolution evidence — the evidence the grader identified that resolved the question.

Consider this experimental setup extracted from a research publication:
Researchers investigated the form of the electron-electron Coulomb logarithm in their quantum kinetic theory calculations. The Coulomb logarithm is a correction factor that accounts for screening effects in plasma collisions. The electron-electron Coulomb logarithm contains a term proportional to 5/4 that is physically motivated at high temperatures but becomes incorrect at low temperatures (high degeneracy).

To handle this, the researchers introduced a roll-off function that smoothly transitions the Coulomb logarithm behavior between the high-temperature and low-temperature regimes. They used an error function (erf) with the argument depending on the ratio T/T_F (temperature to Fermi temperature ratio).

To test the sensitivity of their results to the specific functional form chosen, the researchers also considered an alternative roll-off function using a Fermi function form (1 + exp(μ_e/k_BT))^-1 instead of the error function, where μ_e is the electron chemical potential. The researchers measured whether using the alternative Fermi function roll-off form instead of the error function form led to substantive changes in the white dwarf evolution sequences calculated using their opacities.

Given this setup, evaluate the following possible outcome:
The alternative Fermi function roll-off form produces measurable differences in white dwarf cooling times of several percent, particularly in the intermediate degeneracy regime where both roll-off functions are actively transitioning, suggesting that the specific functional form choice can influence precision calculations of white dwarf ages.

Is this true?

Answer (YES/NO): NO